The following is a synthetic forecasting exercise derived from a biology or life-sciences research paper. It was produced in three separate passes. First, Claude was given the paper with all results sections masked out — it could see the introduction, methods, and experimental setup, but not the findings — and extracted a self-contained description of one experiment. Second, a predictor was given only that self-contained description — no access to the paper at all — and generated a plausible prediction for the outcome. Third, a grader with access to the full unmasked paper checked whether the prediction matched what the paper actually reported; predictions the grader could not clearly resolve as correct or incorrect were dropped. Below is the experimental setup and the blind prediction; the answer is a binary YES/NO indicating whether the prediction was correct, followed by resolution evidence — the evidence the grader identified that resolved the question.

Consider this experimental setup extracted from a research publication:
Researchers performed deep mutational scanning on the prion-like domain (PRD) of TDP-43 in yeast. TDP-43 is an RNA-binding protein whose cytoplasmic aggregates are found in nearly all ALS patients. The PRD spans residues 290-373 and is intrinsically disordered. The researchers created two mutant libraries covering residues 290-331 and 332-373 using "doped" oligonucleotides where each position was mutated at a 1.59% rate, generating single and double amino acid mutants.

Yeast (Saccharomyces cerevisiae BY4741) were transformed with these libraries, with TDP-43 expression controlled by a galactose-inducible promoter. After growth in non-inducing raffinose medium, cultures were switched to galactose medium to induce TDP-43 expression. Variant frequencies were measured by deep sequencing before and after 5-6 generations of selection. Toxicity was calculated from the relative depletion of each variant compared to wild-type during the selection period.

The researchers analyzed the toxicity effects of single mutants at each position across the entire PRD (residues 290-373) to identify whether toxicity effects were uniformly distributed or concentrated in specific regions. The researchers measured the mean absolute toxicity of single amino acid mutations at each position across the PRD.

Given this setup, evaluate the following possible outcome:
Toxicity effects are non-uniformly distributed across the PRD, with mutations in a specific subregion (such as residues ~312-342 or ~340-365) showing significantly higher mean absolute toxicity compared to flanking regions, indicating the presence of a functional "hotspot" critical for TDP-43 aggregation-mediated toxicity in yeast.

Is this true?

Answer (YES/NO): YES